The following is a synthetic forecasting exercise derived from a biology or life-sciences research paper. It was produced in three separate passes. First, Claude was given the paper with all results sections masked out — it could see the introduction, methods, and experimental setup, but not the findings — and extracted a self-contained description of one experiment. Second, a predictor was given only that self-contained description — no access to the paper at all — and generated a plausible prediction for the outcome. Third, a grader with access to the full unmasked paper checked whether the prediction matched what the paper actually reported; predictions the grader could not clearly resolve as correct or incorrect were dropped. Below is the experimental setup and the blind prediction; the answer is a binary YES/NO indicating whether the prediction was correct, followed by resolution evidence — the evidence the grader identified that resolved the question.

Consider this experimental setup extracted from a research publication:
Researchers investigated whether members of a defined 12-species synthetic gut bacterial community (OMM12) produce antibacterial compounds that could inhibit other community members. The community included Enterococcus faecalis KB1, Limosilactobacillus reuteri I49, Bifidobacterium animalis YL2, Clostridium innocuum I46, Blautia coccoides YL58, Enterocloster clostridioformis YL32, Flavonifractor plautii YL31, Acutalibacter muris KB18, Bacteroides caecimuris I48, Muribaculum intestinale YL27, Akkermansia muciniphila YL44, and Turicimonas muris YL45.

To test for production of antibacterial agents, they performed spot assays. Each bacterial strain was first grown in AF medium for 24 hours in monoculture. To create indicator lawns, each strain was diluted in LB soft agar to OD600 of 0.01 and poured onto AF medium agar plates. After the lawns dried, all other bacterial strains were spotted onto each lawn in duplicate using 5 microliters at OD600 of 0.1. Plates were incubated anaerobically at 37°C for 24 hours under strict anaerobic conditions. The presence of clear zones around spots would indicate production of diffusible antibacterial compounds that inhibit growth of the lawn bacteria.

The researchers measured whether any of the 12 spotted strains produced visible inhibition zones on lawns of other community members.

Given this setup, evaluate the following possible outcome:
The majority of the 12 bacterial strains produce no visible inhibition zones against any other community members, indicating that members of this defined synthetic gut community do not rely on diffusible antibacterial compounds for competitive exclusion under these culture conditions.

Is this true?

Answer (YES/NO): NO